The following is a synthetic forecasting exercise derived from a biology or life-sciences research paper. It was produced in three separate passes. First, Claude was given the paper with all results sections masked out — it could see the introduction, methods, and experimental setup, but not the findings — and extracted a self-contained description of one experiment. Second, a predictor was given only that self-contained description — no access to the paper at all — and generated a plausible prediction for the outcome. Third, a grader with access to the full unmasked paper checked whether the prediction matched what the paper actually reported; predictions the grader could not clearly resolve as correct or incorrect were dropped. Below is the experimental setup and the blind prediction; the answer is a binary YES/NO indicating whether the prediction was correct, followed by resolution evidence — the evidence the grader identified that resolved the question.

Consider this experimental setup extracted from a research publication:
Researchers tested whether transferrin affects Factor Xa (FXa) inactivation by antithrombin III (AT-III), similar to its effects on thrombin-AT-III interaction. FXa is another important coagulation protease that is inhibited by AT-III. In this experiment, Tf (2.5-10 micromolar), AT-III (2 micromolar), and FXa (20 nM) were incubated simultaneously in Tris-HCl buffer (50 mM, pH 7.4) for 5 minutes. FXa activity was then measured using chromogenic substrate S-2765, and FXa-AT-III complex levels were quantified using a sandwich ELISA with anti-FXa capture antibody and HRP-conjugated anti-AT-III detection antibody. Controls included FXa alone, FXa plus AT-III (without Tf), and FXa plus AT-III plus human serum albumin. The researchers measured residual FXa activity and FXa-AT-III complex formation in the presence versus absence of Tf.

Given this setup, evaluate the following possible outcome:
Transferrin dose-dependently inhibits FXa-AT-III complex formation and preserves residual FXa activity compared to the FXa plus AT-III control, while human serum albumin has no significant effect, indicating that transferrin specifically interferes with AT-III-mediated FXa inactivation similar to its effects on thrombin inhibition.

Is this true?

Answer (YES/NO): YES